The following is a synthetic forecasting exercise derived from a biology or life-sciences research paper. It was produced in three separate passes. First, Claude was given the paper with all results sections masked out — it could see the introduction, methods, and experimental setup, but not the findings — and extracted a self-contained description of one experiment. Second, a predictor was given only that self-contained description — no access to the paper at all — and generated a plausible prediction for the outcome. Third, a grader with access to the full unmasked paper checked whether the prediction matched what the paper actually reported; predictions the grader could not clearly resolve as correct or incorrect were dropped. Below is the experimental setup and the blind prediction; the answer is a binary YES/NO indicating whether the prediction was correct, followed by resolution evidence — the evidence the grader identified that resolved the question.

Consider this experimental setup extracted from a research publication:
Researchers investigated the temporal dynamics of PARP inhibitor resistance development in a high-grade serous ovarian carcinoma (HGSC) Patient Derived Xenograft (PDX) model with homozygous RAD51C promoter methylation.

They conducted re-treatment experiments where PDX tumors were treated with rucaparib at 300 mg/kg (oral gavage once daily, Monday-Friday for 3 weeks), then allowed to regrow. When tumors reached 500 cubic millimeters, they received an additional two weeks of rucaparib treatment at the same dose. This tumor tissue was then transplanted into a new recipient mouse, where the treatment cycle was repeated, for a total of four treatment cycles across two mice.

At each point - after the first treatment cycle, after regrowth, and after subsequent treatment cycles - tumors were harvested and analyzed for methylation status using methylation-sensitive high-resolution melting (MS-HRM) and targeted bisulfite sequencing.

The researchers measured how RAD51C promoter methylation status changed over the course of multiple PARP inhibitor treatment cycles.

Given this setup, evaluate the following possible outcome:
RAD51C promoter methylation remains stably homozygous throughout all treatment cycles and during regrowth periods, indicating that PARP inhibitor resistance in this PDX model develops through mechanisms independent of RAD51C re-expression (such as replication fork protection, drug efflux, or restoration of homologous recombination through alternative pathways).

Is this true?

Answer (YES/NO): NO